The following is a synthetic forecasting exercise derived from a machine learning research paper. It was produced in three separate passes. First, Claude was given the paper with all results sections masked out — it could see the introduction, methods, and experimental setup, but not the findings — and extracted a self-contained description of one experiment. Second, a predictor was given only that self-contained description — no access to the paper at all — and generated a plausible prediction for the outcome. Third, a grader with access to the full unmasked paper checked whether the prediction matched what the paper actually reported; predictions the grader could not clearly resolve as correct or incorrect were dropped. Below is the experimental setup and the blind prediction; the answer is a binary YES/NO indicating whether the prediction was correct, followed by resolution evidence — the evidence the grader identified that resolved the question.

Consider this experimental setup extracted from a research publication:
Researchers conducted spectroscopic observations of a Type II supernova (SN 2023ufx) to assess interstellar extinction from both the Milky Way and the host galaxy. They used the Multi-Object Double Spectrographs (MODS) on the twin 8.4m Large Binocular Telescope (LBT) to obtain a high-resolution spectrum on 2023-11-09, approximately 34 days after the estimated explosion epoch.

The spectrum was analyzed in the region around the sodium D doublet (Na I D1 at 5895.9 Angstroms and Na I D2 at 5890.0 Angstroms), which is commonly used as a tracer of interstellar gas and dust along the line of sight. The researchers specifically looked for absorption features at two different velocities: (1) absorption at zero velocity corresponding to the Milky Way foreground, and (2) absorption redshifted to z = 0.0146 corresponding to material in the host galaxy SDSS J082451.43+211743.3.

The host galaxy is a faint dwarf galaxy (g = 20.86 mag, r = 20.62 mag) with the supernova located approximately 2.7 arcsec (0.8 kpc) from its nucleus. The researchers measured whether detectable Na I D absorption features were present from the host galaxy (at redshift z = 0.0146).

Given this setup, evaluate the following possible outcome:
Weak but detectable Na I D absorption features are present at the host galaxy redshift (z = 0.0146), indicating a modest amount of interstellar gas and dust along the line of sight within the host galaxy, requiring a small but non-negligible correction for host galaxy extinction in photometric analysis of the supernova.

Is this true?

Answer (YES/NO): NO